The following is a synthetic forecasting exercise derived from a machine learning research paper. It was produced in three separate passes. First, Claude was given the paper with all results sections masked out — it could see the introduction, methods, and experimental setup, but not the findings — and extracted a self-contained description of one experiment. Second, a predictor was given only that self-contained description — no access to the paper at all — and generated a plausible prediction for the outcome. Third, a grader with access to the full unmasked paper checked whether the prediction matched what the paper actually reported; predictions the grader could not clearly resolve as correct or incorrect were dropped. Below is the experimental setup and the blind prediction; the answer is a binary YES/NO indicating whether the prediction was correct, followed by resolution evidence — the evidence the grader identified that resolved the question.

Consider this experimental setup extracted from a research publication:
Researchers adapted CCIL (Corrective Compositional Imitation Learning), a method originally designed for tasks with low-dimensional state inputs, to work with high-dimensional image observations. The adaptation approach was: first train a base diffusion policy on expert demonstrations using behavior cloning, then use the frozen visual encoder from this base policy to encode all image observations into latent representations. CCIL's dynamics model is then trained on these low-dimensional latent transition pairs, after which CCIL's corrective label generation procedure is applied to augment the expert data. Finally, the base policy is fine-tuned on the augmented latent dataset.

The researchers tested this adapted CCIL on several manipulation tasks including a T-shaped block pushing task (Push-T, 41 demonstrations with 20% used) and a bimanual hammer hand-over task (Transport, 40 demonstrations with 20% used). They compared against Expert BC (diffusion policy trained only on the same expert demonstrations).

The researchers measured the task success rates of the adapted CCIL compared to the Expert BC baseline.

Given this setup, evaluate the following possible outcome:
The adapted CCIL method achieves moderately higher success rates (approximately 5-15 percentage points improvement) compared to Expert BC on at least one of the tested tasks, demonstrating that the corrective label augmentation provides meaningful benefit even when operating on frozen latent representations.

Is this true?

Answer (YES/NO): NO